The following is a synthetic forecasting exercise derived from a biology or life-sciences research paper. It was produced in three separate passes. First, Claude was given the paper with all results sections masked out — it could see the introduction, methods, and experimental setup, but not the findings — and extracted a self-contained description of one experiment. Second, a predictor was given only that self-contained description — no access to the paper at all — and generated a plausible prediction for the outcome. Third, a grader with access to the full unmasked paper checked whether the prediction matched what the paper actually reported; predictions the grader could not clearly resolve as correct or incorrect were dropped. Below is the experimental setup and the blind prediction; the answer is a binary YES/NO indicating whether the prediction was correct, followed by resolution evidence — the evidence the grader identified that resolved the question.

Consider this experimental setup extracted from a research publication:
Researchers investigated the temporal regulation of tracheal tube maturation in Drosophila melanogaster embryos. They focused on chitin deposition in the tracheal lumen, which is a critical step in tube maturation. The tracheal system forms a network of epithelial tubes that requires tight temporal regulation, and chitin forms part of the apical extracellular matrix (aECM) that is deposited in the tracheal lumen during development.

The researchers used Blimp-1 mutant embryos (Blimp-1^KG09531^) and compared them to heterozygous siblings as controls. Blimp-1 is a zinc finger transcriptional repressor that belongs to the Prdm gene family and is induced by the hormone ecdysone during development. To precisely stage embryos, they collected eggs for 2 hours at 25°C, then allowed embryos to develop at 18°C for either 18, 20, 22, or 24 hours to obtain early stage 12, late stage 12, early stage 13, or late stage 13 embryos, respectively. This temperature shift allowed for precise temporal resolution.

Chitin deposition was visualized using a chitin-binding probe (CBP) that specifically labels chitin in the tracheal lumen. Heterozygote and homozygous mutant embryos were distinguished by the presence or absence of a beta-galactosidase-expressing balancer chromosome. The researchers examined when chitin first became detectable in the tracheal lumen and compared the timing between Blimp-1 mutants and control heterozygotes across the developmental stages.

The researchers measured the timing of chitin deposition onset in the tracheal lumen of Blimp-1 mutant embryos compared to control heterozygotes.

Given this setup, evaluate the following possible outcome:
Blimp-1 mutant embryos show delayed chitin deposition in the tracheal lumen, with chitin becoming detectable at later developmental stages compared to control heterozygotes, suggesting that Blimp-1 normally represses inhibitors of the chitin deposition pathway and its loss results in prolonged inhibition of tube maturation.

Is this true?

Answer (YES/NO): NO